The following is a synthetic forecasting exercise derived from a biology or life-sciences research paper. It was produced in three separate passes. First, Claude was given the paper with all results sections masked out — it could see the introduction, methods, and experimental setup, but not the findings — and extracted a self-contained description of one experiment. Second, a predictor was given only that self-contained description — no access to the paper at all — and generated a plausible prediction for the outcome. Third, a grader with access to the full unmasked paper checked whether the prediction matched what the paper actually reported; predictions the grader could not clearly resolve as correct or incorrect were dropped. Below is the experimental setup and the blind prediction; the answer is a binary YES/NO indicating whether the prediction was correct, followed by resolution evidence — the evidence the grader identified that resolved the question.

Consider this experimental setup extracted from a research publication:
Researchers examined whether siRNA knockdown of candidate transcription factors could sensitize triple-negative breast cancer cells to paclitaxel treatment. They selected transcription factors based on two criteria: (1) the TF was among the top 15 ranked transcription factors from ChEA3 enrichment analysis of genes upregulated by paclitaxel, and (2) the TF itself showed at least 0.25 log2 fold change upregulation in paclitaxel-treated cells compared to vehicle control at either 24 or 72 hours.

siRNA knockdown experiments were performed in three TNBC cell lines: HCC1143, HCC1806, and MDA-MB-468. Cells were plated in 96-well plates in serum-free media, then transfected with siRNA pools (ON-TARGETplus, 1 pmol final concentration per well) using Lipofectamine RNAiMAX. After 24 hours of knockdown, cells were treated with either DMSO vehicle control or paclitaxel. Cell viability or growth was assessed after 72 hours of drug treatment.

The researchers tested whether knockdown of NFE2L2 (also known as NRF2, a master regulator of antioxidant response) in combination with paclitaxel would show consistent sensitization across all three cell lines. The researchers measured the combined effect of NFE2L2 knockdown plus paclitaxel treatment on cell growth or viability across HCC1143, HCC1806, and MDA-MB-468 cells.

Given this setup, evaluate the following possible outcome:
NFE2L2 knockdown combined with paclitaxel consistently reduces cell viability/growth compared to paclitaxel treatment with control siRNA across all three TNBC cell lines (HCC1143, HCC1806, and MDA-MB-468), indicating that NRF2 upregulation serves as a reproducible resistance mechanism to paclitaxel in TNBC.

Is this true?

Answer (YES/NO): NO